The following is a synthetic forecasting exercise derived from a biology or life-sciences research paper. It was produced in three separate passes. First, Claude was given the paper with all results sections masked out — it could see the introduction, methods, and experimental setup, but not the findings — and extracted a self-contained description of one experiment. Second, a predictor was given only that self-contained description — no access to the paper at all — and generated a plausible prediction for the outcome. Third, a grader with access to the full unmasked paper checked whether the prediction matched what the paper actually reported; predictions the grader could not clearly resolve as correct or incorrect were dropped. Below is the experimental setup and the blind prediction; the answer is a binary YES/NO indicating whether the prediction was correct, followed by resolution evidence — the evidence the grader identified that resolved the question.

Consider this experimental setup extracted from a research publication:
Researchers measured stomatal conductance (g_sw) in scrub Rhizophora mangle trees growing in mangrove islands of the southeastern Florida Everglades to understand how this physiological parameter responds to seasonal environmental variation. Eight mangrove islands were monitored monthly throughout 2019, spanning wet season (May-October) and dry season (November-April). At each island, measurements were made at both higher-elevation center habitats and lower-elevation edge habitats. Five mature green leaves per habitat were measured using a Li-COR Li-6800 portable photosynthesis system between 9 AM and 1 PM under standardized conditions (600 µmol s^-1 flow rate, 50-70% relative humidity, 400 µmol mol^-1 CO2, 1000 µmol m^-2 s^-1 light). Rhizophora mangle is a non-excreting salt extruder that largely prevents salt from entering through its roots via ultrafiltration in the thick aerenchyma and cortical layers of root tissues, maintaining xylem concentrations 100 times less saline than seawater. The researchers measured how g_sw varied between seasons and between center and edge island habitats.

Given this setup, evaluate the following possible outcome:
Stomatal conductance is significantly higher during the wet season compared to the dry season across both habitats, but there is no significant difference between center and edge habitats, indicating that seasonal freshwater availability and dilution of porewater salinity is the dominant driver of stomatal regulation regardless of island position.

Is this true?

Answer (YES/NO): NO